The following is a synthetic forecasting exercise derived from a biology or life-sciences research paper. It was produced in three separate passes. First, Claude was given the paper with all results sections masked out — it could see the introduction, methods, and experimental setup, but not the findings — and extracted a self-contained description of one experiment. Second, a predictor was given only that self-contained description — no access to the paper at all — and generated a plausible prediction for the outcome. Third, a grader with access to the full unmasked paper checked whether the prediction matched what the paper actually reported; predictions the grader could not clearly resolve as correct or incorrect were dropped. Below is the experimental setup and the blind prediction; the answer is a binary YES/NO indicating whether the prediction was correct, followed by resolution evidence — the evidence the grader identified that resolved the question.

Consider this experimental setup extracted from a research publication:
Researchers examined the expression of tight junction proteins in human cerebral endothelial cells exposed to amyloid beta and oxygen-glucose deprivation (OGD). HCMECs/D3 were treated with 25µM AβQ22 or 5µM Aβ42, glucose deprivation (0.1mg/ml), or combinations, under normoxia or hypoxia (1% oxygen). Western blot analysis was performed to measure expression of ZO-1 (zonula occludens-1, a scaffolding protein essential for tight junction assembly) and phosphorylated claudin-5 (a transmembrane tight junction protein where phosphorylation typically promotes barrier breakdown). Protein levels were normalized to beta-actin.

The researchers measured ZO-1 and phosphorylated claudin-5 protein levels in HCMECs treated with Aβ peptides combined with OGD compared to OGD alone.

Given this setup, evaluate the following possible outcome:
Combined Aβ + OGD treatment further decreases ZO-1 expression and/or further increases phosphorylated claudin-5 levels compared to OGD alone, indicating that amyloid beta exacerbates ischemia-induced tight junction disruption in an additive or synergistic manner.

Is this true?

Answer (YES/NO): YES